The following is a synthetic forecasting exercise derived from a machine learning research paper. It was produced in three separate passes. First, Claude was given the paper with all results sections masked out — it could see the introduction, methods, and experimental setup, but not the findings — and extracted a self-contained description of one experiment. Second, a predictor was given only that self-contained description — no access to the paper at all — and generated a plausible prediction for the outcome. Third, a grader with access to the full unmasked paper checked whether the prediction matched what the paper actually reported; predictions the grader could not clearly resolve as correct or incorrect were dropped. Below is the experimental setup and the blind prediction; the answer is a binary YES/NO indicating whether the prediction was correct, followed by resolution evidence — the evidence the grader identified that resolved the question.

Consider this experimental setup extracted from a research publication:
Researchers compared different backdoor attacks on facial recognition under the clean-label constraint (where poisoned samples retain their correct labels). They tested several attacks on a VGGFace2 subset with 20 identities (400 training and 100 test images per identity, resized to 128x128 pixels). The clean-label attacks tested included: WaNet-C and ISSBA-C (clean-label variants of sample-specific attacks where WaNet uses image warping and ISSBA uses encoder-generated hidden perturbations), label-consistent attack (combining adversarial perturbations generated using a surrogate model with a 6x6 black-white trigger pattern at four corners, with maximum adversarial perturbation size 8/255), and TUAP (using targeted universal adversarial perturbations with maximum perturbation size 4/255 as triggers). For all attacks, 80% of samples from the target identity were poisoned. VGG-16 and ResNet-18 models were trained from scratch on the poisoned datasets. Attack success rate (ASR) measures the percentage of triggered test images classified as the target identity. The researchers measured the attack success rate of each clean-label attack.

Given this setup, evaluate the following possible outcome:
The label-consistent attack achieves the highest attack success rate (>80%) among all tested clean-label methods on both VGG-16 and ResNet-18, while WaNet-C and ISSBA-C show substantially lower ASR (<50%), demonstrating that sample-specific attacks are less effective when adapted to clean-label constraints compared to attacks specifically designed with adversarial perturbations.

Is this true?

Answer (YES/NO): NO